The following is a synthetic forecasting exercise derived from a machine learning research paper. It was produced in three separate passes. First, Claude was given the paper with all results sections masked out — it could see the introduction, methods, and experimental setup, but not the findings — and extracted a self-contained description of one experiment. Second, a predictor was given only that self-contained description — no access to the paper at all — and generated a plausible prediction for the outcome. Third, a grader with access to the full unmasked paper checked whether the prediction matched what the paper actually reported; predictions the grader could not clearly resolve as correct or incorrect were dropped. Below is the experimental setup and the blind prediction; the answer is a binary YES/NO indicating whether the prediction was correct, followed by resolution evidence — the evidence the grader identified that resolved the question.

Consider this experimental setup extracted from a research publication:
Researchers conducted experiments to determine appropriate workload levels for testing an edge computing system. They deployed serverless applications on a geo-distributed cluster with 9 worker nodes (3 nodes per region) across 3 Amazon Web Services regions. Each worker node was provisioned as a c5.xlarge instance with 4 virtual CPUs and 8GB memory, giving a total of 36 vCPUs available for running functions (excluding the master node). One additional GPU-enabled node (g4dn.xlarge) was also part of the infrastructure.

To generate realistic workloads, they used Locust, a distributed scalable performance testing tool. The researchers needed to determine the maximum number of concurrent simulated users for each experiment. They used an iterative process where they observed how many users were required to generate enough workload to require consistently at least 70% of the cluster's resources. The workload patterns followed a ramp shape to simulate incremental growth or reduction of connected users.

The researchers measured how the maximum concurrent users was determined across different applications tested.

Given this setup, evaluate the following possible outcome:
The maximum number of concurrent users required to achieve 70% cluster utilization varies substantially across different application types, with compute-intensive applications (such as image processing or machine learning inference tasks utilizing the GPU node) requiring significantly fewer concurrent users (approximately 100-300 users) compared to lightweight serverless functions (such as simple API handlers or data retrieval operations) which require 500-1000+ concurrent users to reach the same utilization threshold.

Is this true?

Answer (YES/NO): NO